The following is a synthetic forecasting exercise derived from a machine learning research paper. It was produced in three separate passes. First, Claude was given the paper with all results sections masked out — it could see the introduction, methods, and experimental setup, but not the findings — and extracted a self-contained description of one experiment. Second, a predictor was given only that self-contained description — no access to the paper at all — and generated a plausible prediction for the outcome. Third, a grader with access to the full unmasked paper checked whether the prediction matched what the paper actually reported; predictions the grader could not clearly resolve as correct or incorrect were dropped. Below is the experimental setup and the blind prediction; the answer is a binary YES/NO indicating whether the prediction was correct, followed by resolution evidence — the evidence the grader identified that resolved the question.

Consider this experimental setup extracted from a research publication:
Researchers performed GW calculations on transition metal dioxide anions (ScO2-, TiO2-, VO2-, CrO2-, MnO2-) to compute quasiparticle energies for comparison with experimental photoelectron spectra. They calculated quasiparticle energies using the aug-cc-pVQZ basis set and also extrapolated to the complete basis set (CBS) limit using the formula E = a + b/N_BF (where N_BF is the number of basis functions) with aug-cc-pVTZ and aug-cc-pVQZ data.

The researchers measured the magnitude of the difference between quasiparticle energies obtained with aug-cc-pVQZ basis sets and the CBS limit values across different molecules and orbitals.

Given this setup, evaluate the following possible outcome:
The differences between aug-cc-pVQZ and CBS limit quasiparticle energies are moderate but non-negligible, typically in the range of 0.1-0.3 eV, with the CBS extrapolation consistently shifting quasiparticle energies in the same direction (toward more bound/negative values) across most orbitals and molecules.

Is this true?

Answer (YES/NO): NO